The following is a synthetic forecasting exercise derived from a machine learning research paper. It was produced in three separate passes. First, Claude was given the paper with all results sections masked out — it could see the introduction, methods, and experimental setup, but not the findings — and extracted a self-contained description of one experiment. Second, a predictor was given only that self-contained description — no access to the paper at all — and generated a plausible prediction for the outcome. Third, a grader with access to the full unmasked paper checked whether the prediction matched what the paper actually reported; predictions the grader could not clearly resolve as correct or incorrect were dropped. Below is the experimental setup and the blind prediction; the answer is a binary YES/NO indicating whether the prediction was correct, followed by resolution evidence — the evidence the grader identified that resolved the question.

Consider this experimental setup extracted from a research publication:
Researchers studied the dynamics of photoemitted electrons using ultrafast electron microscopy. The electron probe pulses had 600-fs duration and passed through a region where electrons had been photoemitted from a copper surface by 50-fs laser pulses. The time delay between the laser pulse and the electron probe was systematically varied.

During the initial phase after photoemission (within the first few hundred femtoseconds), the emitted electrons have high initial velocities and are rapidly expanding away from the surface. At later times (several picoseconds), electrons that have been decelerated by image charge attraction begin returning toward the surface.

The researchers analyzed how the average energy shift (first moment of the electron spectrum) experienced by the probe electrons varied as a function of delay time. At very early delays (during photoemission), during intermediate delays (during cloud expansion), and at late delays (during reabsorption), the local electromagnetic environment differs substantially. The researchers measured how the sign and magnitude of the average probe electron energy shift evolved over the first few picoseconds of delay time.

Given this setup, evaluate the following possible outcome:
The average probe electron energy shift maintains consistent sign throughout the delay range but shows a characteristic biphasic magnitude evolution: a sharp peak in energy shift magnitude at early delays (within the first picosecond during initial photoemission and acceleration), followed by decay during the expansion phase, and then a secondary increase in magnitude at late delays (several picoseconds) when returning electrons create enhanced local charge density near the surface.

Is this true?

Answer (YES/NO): NO